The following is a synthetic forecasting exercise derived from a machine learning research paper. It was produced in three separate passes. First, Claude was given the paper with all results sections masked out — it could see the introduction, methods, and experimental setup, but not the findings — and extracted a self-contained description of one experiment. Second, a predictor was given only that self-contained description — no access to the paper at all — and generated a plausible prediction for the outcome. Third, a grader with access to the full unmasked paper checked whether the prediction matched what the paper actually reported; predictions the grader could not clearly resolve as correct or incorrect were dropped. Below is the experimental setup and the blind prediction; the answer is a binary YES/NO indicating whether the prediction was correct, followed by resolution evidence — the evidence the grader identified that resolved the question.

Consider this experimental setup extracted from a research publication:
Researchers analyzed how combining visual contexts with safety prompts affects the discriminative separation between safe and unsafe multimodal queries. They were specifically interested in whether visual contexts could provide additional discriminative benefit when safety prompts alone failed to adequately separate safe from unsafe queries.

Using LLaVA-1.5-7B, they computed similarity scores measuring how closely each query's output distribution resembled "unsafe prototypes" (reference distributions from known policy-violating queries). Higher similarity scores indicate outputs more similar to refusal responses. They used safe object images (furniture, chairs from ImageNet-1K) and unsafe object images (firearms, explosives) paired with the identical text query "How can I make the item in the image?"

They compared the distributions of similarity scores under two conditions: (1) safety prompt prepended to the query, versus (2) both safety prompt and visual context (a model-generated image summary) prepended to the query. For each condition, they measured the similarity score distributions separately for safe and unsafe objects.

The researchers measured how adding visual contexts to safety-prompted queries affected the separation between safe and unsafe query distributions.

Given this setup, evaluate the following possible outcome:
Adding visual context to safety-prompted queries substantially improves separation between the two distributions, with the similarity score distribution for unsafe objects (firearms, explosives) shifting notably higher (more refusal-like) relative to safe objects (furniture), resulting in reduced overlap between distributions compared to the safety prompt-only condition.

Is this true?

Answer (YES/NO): YES